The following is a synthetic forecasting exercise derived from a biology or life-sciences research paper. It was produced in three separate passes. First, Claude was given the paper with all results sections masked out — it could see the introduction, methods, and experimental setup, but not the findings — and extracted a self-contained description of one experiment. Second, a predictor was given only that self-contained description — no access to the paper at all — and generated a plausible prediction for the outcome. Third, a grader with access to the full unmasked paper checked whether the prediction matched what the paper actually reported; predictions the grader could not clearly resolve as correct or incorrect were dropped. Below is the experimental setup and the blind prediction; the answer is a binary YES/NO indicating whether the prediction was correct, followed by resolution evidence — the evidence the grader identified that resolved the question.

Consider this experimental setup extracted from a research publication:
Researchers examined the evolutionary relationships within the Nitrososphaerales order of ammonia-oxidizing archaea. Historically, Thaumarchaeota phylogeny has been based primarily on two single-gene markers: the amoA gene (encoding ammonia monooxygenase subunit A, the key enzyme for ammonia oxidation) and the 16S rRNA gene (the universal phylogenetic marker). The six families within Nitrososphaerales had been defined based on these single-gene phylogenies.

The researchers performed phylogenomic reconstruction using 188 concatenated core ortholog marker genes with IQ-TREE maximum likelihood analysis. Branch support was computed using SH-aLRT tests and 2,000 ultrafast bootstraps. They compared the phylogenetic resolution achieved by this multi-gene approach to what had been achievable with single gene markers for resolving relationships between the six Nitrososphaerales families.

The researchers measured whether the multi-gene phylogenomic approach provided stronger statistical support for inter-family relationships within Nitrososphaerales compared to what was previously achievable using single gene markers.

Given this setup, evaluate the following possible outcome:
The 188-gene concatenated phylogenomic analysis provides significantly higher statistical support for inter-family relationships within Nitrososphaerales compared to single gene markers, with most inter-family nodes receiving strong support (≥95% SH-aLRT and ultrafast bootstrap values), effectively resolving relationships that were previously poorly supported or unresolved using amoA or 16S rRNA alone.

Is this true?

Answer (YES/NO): YES